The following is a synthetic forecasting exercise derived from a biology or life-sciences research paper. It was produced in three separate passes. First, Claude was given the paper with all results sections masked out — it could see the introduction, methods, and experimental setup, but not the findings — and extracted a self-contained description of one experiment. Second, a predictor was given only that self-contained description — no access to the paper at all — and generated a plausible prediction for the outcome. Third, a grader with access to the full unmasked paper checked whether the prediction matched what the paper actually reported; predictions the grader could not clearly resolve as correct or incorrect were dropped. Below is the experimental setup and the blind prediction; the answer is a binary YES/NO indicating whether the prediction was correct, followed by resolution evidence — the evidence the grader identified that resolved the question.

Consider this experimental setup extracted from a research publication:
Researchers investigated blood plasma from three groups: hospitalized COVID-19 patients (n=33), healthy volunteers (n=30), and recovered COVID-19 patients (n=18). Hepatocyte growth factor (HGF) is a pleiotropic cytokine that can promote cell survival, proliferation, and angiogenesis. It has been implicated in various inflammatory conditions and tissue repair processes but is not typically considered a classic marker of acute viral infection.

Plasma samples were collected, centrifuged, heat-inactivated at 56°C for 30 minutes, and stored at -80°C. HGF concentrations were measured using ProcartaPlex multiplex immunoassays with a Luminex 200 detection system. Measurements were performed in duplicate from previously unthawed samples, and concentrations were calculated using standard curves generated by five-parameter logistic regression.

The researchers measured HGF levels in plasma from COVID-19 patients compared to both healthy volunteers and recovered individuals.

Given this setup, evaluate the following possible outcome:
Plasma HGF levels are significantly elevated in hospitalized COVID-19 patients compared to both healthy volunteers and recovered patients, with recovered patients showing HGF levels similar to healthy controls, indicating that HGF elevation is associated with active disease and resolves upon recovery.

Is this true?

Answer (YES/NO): NO